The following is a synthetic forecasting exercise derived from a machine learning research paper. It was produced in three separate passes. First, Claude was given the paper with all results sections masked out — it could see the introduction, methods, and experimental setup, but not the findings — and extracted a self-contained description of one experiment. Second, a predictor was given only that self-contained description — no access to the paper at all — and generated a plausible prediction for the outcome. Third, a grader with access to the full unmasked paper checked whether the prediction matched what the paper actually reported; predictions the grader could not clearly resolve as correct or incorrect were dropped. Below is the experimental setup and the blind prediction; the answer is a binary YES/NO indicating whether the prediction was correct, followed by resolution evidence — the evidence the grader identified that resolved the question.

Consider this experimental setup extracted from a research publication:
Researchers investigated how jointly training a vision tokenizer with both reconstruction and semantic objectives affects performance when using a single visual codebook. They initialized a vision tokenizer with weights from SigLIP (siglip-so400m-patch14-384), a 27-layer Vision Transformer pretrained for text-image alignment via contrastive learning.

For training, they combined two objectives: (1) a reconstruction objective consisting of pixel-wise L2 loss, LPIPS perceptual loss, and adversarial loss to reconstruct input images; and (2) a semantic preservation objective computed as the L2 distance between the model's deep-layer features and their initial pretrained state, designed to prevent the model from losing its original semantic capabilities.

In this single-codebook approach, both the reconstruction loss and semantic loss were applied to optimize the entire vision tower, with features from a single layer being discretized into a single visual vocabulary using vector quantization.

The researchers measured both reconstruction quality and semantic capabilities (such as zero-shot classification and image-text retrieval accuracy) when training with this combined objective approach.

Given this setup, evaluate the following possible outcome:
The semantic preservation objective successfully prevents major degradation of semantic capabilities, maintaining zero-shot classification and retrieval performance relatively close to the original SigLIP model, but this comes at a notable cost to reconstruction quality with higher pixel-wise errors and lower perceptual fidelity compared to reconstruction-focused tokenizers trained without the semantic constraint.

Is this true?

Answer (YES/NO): NO